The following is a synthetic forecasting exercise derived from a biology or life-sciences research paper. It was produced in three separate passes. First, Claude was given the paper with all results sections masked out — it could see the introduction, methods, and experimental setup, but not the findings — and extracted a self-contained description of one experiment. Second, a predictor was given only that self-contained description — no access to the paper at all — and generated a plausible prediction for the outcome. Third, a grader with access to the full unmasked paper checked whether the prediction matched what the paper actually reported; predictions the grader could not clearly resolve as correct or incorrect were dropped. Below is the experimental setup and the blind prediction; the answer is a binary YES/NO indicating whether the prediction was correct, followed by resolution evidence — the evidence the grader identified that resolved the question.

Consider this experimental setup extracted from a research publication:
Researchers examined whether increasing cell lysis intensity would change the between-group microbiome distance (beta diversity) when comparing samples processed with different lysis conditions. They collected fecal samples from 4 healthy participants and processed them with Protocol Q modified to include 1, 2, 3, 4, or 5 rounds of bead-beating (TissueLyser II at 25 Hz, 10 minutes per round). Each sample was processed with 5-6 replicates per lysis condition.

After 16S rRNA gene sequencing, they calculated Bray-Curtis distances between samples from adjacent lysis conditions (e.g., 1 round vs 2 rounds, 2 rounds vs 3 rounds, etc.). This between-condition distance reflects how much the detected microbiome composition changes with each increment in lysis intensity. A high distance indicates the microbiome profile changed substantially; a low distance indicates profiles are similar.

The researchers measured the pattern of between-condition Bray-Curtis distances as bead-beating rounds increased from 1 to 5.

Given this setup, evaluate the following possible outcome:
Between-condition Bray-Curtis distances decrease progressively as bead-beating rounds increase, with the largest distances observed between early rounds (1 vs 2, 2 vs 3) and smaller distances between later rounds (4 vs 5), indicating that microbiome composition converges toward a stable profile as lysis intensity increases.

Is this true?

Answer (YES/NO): YES